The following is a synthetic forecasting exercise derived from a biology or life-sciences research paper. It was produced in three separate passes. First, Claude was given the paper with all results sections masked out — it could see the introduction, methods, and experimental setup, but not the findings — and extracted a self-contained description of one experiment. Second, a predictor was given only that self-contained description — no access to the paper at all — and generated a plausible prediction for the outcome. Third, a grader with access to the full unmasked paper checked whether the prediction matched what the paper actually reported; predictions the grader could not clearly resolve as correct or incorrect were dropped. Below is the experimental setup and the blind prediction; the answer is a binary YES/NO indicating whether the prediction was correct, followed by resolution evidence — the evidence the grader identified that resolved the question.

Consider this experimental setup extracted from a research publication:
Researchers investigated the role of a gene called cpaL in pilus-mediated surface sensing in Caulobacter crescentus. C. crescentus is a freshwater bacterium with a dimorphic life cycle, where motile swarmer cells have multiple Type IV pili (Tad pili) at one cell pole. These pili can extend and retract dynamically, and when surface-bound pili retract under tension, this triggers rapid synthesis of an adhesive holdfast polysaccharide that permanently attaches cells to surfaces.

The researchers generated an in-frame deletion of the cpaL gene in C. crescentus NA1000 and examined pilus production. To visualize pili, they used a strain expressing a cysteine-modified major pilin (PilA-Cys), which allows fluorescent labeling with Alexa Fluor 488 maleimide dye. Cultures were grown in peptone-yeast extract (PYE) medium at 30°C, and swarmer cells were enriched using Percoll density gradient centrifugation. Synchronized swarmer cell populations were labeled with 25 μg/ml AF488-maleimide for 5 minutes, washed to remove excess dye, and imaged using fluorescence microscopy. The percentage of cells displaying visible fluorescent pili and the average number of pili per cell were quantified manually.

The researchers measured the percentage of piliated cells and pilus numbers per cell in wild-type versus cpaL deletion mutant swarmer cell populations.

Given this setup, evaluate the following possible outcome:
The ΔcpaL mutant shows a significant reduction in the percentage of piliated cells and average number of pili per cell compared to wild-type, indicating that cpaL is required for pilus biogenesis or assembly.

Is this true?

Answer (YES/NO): YES